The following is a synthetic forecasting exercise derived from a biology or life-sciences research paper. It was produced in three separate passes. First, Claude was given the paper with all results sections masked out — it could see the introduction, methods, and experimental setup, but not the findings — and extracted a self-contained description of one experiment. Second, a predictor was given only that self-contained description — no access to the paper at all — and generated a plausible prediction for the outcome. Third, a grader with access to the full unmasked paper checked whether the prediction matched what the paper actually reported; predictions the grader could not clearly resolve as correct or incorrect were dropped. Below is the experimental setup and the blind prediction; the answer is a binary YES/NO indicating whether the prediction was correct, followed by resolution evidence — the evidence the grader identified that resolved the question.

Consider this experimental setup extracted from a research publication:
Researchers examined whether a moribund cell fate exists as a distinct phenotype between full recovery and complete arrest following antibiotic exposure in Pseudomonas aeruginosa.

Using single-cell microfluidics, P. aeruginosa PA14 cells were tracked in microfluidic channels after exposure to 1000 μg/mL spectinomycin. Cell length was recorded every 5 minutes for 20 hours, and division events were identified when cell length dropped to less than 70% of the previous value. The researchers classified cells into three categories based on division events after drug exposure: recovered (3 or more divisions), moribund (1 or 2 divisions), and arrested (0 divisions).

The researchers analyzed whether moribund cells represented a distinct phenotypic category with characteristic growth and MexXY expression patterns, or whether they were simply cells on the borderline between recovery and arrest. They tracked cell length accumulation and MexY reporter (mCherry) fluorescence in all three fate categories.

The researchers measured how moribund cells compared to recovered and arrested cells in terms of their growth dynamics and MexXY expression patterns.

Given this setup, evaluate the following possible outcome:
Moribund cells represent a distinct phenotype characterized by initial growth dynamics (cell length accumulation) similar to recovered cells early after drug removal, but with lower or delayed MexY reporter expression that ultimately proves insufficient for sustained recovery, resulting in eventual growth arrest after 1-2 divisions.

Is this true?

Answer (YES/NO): NO